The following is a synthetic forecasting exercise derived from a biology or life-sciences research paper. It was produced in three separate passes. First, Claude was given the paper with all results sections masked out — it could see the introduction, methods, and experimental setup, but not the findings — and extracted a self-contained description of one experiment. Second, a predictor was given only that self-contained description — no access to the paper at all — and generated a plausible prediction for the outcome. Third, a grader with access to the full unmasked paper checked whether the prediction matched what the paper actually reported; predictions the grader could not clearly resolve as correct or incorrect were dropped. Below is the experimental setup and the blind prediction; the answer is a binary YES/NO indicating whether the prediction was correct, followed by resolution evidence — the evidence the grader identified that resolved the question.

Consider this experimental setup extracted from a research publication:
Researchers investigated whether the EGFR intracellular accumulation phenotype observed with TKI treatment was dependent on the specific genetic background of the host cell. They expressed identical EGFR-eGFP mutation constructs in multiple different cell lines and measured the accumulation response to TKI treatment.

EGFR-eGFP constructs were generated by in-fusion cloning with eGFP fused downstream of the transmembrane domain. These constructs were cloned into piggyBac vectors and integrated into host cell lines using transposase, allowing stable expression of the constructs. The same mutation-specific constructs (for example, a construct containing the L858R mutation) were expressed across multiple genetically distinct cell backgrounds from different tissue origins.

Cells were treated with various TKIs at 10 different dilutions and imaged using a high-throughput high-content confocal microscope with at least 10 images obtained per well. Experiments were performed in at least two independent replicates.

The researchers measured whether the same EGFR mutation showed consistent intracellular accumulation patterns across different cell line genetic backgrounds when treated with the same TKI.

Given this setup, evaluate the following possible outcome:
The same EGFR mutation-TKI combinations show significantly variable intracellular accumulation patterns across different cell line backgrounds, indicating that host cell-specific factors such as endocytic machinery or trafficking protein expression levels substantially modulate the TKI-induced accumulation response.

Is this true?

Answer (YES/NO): NO